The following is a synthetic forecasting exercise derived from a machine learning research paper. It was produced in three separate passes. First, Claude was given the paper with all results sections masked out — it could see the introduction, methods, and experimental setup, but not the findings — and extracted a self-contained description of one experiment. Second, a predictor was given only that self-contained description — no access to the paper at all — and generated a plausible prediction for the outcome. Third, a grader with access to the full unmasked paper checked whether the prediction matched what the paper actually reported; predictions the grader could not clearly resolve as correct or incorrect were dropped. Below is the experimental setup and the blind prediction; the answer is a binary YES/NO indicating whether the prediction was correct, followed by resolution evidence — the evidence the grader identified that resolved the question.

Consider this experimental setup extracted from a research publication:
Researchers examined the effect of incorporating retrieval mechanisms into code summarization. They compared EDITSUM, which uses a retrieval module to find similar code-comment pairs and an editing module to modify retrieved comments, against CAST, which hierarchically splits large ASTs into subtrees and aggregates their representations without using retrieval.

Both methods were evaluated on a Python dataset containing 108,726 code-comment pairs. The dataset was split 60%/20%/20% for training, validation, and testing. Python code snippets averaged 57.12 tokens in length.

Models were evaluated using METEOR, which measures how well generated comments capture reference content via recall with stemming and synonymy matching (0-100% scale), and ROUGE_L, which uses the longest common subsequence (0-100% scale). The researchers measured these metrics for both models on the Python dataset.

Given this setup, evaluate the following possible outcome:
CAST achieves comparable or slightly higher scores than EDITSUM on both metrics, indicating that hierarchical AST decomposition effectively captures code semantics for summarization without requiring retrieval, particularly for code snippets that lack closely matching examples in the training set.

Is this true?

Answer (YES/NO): YES